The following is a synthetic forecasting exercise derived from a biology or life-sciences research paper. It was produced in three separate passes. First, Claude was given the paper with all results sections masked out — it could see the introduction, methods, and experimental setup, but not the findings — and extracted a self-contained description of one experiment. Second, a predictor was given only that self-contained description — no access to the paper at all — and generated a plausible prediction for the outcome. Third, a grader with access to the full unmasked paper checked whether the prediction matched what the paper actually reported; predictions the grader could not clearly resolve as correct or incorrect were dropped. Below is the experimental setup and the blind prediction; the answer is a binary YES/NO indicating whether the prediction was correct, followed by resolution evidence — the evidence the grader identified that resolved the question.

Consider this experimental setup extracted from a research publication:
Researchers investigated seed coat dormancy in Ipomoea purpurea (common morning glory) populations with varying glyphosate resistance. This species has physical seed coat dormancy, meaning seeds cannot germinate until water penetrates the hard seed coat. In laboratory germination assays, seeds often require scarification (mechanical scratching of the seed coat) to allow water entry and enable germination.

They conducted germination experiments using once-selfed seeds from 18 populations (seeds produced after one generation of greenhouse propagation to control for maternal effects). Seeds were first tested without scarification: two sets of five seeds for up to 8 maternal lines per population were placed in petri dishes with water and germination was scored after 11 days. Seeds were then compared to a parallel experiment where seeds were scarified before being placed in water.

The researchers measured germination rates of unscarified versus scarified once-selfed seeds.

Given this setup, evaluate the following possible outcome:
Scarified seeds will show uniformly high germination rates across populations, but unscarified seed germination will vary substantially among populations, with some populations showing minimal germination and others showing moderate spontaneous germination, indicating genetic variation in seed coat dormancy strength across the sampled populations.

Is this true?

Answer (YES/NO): NO